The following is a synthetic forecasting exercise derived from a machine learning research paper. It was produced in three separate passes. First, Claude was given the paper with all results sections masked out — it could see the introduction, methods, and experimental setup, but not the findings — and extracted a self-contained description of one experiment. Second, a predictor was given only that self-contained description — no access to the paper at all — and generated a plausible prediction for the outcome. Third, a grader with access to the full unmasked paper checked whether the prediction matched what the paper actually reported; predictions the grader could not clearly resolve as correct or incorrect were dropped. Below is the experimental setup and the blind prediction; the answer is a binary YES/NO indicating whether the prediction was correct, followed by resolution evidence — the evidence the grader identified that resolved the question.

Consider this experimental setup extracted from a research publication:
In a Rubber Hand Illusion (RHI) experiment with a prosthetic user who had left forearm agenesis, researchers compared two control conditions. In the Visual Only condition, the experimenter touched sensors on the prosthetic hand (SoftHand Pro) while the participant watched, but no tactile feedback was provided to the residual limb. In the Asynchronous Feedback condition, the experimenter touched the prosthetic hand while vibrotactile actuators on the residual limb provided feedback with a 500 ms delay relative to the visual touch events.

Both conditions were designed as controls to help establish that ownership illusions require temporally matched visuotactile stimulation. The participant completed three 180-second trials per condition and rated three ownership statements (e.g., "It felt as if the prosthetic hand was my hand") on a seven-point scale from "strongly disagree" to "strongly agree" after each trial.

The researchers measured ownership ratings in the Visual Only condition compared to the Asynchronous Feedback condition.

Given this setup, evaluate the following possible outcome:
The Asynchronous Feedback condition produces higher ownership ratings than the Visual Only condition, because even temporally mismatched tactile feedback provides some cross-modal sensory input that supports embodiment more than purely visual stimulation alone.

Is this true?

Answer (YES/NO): NO